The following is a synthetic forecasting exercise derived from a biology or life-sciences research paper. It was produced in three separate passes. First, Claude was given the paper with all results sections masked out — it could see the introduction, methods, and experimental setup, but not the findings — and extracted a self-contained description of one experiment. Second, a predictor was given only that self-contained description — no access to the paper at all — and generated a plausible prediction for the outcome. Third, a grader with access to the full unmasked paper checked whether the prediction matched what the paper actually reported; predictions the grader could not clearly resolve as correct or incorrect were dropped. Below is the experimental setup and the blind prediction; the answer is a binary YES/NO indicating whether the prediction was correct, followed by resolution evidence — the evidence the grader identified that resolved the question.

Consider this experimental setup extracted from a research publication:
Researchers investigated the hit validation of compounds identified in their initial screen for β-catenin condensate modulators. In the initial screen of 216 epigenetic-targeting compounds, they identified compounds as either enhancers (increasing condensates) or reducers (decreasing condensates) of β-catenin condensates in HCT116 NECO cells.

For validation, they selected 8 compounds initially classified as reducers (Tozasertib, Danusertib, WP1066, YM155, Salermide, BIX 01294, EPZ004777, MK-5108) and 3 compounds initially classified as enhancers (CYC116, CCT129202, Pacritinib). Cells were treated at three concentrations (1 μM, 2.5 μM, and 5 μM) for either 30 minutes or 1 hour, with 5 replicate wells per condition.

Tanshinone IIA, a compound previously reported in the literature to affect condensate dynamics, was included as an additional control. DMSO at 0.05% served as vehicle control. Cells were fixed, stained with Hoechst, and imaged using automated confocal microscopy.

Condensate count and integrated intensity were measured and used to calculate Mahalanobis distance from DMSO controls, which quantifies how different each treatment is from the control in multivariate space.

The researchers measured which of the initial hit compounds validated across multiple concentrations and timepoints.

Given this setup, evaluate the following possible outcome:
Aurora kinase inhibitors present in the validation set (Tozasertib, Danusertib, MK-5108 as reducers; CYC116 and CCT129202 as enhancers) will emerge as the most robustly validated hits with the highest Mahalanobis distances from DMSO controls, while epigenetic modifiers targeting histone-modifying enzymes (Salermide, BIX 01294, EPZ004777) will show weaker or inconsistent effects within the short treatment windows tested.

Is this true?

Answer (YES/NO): NO